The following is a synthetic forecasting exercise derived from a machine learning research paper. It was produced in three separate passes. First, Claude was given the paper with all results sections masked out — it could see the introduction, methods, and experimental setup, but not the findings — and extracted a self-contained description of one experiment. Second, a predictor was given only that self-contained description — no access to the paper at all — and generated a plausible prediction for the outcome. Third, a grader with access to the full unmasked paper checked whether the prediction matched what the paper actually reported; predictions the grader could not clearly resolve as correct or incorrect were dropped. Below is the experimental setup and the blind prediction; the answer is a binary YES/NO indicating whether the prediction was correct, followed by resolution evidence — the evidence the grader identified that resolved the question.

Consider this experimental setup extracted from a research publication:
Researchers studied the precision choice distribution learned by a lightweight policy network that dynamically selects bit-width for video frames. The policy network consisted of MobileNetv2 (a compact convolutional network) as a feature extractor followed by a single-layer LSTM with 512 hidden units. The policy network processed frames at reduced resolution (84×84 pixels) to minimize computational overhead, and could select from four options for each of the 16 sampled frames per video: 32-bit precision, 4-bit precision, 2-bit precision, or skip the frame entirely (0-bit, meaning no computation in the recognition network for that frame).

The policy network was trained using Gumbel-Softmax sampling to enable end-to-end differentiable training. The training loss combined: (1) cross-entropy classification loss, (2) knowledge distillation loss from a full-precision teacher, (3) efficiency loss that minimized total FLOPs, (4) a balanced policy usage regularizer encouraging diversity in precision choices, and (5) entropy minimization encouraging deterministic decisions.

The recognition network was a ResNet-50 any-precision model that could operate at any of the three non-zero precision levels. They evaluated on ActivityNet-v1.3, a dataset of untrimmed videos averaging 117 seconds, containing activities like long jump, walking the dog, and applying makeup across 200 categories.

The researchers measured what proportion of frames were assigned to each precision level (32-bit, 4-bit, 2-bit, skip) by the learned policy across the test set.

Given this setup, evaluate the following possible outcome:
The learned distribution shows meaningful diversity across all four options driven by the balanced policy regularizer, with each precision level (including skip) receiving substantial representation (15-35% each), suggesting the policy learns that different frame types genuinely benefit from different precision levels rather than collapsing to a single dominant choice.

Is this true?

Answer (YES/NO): NO